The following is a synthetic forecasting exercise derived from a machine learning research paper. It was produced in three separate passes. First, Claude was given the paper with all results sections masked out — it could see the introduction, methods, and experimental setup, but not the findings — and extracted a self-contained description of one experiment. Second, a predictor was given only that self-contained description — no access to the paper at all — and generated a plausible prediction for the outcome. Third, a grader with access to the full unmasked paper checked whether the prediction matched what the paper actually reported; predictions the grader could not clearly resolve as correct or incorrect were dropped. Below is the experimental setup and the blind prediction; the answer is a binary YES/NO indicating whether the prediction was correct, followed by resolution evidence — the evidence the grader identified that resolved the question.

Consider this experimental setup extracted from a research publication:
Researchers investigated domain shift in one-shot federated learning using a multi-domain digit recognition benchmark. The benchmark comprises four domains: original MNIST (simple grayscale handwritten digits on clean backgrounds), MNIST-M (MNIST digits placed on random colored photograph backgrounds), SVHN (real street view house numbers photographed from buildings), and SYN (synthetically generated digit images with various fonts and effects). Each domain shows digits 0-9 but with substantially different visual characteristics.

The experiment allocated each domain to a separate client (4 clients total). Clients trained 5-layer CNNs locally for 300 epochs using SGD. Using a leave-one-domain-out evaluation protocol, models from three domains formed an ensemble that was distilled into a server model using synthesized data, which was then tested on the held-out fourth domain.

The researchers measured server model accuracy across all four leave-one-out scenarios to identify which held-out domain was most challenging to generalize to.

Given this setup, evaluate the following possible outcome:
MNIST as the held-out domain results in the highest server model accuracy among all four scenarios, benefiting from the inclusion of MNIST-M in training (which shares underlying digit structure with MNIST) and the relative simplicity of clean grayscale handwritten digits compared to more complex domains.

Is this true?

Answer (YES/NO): NO